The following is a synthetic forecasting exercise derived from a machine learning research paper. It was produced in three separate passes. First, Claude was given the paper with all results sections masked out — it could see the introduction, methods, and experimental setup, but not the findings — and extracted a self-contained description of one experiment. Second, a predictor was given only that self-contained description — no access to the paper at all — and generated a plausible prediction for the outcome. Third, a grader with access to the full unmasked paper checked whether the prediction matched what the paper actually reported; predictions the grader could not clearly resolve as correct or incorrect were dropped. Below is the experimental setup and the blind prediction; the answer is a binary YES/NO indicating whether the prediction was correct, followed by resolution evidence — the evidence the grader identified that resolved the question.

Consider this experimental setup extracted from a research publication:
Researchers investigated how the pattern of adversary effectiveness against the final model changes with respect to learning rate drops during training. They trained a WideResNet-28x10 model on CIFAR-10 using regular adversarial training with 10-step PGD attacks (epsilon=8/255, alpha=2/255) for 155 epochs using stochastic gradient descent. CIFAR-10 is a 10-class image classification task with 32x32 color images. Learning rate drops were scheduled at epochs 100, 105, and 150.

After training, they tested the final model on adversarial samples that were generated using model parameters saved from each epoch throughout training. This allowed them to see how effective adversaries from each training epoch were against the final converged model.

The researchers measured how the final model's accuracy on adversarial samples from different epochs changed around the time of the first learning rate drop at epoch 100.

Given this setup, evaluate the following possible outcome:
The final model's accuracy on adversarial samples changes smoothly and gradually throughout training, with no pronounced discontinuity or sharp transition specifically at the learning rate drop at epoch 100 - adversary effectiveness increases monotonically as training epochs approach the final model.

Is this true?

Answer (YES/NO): NO